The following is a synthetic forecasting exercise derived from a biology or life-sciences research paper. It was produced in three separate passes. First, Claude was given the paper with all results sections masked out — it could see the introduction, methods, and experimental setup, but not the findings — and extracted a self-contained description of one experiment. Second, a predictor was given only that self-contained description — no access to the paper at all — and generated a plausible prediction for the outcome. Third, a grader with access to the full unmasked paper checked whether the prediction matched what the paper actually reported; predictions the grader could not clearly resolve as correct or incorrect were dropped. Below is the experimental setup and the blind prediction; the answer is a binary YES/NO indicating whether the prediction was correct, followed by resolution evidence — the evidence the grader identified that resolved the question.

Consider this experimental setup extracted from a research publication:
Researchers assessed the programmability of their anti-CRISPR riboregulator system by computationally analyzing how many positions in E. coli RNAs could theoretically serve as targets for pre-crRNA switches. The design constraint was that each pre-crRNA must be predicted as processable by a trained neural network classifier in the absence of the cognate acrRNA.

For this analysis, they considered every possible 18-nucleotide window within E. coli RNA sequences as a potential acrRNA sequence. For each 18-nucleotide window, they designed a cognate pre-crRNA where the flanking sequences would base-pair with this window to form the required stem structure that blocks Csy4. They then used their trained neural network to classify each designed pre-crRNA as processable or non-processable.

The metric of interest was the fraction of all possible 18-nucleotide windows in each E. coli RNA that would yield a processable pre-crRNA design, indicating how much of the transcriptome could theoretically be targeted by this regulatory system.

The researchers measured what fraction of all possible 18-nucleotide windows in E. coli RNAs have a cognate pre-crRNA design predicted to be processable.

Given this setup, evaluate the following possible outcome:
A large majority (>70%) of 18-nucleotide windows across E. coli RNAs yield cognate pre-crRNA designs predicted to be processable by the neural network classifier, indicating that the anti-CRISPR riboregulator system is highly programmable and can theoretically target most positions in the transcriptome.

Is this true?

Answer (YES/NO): NO